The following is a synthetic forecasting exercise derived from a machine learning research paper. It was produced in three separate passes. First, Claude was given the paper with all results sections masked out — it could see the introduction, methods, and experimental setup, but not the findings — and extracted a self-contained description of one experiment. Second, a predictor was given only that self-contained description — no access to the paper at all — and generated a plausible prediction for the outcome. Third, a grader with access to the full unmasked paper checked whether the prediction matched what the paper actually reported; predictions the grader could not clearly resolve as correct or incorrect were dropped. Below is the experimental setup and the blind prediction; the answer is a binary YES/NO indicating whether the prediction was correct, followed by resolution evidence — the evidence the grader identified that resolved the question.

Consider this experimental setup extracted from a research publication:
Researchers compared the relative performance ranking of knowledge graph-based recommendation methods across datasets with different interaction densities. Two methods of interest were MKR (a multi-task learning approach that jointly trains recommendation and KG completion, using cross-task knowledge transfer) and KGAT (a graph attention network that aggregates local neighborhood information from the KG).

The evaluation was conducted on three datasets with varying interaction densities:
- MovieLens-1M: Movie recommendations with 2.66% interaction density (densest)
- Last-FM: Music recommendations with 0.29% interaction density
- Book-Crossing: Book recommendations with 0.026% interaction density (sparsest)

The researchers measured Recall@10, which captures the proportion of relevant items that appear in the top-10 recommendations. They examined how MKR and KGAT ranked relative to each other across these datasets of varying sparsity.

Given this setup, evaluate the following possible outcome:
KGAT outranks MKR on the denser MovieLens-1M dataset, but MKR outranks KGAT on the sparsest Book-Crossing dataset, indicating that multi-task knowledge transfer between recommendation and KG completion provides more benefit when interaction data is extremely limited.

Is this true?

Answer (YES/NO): YES